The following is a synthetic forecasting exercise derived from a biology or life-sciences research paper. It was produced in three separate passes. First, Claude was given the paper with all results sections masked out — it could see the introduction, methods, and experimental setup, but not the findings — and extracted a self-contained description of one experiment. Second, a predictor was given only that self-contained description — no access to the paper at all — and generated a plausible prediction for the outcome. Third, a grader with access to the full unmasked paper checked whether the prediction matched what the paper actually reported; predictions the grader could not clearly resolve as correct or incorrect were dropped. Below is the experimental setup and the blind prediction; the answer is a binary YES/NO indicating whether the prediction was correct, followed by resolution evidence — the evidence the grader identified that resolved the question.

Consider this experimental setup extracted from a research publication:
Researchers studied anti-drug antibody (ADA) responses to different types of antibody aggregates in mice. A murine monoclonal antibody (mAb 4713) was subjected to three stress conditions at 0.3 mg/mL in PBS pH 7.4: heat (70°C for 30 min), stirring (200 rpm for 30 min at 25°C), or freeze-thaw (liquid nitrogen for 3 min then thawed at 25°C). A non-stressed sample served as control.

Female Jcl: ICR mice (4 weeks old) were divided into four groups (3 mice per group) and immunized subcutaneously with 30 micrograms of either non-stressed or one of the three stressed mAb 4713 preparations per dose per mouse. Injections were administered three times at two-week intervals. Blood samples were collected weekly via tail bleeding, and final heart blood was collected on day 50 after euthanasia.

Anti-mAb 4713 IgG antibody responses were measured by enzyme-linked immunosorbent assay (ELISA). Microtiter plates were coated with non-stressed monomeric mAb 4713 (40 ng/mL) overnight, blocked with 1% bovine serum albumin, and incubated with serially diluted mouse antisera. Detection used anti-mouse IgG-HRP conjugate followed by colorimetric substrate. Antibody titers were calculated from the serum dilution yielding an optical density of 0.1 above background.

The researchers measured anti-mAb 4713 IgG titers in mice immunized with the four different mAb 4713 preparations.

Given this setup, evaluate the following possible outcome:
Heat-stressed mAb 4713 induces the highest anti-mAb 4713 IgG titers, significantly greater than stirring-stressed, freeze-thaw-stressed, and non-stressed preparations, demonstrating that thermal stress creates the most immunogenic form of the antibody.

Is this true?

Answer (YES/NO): NO